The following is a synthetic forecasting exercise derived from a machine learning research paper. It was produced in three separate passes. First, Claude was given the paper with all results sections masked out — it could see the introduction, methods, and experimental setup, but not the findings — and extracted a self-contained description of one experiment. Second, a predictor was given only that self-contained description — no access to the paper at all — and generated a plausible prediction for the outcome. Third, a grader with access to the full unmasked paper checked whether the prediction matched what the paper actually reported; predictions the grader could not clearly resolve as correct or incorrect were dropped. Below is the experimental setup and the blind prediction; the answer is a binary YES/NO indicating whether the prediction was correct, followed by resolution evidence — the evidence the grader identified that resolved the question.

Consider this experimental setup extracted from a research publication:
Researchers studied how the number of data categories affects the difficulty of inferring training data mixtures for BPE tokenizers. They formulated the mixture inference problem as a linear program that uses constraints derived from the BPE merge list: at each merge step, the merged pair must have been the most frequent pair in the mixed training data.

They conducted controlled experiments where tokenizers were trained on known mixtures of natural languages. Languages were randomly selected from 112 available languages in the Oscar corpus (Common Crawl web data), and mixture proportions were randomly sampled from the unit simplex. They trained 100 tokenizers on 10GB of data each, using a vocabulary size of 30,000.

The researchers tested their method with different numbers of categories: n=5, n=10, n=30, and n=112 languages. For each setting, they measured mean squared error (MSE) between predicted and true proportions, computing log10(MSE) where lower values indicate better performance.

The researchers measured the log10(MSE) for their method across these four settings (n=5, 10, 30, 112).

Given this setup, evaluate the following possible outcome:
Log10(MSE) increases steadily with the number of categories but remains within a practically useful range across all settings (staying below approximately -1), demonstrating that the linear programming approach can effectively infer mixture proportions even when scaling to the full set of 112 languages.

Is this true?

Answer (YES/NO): NO